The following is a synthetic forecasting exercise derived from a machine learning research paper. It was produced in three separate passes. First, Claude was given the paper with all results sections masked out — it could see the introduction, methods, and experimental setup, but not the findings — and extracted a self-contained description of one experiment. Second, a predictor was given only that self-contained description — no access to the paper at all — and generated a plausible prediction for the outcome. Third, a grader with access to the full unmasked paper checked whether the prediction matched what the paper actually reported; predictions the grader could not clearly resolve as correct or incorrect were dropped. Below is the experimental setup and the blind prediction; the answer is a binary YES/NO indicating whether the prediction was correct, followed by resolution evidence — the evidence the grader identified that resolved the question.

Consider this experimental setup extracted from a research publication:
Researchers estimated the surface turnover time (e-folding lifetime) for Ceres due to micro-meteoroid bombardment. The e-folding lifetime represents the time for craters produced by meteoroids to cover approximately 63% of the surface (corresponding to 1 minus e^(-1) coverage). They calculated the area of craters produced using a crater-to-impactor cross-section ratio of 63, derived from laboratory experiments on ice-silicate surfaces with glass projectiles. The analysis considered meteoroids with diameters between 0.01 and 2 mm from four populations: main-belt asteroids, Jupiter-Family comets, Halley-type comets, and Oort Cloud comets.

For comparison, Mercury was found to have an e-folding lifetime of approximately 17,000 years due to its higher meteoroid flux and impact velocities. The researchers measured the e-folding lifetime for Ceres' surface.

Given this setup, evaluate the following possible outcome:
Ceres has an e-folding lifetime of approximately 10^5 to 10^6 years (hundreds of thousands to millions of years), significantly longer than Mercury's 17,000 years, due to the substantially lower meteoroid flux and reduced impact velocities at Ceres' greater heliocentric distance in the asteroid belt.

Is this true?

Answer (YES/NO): YES